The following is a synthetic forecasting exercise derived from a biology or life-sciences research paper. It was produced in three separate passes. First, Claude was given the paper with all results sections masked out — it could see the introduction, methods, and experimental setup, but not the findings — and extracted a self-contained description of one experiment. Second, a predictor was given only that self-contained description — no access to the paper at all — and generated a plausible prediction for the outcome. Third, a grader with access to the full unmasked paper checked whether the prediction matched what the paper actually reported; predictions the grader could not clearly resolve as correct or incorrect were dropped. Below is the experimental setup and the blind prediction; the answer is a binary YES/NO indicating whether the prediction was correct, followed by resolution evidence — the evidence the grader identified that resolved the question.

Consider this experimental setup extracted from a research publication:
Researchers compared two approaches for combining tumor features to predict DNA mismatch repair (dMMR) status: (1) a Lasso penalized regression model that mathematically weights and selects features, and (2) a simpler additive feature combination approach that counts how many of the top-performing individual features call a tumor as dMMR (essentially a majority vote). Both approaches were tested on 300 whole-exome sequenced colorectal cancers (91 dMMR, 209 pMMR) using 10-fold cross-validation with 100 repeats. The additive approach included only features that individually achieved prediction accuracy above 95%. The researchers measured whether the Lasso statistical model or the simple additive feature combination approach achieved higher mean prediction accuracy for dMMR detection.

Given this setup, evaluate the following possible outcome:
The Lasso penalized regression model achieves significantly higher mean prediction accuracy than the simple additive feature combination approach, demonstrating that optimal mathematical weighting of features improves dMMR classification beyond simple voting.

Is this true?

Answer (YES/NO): NO